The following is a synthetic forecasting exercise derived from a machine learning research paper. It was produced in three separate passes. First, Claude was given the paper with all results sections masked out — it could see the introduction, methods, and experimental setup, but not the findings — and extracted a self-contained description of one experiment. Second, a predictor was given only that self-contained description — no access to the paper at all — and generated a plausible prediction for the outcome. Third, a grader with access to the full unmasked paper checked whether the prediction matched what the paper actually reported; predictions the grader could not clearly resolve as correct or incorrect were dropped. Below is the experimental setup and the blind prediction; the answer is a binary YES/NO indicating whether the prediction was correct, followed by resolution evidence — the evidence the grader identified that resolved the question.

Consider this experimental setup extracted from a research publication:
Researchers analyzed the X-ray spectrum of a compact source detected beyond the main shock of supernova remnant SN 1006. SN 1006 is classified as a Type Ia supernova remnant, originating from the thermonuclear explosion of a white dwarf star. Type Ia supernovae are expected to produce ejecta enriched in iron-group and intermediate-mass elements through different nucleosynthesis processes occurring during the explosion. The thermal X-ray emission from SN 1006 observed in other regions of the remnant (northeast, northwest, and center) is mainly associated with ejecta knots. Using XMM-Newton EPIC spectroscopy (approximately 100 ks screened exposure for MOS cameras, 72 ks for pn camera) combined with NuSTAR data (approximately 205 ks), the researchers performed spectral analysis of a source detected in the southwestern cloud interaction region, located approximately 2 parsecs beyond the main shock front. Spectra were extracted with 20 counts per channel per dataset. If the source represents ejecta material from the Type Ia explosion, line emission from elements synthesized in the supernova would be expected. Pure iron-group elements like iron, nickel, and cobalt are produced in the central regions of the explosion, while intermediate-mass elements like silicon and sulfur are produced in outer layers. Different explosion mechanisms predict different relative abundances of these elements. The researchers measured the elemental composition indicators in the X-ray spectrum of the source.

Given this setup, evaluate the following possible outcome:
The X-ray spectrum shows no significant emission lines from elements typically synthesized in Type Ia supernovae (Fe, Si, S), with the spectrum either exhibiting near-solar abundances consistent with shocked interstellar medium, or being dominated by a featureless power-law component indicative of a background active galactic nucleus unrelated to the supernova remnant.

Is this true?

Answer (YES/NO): NO